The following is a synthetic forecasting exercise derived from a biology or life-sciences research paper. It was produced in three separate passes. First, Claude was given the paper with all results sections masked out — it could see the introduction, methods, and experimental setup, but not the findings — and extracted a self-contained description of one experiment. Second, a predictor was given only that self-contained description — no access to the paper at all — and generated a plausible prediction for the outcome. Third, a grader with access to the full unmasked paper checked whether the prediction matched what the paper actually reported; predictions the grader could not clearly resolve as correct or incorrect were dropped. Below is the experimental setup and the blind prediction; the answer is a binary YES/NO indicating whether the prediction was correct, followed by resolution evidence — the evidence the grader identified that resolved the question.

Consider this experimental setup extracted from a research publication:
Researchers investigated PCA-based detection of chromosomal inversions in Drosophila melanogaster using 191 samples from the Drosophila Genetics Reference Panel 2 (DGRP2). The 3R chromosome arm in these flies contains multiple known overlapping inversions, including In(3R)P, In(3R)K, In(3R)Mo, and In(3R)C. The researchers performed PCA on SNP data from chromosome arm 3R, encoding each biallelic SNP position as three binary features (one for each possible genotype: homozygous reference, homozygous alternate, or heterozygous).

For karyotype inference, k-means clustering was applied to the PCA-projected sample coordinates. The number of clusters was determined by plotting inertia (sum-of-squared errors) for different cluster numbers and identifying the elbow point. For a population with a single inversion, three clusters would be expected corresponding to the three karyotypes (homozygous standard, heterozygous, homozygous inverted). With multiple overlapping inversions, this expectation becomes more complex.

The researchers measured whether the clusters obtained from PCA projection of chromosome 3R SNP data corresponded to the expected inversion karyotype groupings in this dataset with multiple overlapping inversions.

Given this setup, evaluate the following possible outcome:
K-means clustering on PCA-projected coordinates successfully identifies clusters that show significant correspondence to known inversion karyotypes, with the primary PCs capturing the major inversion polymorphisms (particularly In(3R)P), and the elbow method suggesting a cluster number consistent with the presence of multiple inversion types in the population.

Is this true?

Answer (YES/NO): NO